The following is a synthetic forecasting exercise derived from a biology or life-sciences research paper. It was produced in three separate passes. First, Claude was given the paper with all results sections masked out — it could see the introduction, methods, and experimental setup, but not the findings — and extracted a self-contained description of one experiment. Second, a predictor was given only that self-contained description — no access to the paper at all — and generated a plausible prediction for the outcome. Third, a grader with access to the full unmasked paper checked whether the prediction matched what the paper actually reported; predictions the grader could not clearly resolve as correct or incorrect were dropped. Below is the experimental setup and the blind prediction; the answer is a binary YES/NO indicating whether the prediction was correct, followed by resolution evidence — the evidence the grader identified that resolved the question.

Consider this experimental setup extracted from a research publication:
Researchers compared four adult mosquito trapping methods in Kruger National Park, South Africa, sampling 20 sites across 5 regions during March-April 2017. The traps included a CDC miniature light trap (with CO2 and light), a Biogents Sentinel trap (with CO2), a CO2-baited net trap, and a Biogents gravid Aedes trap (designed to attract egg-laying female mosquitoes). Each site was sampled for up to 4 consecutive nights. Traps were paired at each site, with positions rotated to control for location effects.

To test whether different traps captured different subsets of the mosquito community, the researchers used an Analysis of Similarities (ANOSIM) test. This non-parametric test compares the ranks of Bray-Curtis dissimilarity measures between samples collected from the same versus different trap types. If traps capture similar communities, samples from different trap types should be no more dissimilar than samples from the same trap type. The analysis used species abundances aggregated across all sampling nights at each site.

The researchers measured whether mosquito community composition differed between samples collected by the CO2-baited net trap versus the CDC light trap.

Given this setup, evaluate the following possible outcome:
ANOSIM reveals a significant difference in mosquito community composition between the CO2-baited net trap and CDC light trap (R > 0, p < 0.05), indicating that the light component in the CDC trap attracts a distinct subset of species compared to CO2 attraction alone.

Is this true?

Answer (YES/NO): NO